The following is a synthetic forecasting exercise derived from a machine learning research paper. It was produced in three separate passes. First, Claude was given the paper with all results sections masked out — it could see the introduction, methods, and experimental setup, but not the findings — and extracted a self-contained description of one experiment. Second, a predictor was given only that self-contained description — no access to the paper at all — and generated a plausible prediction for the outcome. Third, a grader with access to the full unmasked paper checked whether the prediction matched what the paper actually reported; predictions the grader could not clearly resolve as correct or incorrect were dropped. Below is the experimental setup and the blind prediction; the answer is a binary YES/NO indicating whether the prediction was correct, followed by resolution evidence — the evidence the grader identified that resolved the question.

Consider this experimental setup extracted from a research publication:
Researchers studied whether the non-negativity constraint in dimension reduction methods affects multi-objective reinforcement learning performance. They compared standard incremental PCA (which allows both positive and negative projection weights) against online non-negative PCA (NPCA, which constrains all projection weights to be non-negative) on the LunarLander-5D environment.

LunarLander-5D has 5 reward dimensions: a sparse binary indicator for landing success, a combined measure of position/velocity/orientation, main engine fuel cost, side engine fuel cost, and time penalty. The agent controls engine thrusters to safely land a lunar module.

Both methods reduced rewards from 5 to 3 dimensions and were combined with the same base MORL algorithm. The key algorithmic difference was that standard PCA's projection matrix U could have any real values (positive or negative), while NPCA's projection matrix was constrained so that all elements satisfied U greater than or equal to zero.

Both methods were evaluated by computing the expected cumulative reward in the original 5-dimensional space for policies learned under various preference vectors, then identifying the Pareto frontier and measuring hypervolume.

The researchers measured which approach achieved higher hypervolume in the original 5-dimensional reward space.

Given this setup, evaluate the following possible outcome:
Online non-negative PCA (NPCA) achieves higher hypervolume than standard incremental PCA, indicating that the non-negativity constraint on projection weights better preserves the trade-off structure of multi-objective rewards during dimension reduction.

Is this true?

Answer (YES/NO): NO